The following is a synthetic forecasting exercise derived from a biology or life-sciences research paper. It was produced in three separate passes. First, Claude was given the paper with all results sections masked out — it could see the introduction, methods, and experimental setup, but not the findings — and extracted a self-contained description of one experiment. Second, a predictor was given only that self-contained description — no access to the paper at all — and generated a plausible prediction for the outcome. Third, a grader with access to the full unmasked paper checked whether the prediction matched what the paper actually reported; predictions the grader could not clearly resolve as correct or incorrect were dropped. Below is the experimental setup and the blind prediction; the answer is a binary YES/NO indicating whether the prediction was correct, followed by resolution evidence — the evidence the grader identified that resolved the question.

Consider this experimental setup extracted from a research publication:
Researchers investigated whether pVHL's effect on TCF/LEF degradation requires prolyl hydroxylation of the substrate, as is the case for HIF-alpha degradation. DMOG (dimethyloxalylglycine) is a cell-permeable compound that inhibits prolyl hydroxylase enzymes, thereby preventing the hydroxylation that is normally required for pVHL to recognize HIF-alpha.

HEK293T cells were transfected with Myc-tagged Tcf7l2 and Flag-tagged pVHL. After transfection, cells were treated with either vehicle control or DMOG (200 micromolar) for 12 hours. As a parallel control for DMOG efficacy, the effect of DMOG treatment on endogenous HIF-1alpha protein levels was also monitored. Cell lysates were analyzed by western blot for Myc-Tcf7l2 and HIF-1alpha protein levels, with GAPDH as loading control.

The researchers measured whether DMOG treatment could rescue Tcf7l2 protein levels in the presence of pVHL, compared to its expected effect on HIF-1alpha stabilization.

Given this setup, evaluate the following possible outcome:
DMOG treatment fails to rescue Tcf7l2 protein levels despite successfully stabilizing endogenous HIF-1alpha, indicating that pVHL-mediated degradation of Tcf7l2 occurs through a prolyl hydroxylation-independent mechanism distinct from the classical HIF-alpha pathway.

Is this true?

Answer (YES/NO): YES